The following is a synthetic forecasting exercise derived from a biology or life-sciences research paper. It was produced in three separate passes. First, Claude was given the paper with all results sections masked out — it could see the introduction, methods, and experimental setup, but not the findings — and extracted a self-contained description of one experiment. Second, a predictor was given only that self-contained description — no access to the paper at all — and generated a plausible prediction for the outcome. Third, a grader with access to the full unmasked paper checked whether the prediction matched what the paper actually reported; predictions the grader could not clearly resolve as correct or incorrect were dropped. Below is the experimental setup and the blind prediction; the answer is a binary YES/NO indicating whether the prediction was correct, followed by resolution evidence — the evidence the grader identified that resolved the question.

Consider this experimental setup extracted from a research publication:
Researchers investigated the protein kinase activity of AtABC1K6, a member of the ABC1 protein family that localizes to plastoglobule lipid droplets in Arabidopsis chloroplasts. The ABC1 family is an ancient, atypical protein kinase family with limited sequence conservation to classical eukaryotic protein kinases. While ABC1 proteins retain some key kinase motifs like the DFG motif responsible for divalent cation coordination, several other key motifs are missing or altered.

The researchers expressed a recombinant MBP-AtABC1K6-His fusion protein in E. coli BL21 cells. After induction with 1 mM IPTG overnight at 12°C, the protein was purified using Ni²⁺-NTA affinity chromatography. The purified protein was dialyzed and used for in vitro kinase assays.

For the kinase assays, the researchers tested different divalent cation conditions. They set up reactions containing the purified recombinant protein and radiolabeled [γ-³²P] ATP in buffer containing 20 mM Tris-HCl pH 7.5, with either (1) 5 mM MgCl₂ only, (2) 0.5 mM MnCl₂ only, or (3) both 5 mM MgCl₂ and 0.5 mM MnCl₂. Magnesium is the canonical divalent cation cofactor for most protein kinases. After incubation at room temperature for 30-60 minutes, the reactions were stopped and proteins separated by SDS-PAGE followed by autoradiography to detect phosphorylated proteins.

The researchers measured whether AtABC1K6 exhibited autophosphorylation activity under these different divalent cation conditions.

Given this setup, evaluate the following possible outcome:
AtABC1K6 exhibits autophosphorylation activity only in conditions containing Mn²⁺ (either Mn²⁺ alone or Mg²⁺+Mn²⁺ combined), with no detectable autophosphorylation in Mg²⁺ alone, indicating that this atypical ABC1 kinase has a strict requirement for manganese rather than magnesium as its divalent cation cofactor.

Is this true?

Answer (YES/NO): YES